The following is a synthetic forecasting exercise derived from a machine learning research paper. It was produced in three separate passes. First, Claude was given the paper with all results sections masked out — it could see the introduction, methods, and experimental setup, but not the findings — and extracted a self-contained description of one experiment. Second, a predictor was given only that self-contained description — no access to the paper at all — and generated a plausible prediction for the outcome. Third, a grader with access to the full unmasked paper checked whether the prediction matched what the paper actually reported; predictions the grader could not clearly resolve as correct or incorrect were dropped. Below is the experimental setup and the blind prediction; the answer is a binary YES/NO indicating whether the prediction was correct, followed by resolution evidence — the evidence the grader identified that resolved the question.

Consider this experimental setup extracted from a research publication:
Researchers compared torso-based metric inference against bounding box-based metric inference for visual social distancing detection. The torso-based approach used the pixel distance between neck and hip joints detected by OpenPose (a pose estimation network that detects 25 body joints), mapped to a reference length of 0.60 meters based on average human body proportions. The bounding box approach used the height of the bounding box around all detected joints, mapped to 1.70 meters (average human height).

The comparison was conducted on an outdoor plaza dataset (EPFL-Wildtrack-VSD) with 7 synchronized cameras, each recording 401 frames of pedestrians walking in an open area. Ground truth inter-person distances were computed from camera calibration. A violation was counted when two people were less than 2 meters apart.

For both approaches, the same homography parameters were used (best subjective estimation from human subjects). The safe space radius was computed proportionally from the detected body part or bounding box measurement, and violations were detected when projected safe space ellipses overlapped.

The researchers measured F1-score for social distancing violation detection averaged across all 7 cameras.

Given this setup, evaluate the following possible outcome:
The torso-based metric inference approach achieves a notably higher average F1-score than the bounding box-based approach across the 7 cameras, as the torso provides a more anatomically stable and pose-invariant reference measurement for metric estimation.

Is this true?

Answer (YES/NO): YES